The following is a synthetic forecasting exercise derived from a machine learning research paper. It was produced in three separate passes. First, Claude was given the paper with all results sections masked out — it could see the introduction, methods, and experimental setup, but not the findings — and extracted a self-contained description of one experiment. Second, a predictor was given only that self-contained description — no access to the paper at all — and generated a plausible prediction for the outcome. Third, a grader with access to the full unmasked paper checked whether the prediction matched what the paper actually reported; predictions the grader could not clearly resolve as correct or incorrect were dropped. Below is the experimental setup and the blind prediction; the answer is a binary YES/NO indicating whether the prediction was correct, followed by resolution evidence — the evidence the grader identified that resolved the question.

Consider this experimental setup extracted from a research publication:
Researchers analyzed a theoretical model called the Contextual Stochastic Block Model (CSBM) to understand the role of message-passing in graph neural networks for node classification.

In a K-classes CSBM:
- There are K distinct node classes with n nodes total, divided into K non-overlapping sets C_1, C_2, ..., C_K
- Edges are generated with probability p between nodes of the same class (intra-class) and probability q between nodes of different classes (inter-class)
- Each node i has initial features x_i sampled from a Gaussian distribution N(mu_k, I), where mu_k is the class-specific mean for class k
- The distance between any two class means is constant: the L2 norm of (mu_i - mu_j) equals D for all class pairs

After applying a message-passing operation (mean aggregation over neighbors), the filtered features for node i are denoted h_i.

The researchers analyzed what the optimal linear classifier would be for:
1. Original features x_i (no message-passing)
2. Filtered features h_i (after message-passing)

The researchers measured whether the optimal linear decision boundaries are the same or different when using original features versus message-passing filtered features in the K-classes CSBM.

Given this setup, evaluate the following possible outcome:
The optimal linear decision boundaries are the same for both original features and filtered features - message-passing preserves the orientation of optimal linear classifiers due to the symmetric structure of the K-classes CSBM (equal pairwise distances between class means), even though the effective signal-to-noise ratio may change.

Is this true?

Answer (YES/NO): YES